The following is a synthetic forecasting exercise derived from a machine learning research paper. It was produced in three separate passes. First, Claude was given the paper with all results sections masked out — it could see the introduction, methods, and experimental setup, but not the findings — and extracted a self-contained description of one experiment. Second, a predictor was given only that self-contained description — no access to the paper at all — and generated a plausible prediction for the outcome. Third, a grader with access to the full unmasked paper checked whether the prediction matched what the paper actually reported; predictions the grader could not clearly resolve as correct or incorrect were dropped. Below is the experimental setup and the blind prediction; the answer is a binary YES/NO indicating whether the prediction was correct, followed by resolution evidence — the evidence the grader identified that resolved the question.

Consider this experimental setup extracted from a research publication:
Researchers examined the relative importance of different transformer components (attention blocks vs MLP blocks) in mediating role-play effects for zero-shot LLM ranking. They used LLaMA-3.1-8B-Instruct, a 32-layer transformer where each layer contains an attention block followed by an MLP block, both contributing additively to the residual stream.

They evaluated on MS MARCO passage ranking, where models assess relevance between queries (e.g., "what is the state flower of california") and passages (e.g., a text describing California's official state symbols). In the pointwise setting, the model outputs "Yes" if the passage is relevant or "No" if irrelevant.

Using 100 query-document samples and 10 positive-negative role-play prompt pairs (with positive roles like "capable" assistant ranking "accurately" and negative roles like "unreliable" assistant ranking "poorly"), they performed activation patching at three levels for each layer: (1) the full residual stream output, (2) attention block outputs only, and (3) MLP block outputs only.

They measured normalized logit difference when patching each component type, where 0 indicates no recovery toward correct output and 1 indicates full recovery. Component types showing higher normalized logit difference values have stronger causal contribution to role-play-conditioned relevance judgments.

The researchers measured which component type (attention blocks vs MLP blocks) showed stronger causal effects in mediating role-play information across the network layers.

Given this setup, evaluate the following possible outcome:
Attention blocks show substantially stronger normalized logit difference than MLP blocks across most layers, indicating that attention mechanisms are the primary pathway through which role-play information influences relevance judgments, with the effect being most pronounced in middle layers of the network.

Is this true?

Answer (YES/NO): NO